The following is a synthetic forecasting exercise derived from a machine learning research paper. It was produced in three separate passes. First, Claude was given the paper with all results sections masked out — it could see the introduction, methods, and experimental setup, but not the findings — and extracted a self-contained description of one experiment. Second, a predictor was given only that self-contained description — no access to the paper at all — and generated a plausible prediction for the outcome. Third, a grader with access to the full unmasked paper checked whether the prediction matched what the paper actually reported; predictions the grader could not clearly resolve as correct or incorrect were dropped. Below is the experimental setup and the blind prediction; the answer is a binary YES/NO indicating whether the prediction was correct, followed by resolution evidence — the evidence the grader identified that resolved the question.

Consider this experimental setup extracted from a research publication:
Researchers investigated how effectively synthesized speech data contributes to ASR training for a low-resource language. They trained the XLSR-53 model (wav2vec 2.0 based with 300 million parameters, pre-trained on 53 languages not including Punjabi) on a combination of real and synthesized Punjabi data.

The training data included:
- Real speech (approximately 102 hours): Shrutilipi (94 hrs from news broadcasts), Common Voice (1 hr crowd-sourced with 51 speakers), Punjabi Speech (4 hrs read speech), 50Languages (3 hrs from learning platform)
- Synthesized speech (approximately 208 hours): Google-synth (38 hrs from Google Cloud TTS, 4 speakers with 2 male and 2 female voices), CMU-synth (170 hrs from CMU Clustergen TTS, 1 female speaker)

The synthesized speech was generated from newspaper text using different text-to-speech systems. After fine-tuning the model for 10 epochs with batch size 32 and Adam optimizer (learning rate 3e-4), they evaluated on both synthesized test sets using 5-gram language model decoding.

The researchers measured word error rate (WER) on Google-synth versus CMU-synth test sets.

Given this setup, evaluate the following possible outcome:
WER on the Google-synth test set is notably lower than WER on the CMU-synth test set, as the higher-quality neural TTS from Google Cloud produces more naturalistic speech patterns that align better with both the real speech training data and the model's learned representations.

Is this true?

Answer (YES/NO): YES